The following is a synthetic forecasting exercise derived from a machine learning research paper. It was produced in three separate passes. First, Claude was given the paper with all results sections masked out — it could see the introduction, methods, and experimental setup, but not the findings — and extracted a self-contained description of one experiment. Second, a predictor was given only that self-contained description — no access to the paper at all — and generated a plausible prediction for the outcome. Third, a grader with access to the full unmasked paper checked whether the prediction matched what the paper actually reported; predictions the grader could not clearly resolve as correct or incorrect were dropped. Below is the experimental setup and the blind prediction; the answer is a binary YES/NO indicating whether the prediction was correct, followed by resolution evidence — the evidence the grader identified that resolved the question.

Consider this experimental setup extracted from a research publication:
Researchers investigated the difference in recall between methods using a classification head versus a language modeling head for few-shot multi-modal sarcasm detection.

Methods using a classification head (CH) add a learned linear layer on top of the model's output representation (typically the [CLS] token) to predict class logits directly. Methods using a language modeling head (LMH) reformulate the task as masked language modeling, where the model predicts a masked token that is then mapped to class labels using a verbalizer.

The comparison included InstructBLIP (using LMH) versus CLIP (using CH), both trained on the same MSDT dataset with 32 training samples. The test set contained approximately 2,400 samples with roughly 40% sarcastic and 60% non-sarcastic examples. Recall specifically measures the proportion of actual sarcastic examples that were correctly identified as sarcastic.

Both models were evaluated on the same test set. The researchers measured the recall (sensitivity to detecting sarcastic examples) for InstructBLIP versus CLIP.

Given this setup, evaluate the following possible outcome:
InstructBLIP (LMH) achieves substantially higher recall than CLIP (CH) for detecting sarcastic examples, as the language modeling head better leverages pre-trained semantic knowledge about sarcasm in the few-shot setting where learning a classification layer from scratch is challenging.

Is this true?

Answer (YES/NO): YES